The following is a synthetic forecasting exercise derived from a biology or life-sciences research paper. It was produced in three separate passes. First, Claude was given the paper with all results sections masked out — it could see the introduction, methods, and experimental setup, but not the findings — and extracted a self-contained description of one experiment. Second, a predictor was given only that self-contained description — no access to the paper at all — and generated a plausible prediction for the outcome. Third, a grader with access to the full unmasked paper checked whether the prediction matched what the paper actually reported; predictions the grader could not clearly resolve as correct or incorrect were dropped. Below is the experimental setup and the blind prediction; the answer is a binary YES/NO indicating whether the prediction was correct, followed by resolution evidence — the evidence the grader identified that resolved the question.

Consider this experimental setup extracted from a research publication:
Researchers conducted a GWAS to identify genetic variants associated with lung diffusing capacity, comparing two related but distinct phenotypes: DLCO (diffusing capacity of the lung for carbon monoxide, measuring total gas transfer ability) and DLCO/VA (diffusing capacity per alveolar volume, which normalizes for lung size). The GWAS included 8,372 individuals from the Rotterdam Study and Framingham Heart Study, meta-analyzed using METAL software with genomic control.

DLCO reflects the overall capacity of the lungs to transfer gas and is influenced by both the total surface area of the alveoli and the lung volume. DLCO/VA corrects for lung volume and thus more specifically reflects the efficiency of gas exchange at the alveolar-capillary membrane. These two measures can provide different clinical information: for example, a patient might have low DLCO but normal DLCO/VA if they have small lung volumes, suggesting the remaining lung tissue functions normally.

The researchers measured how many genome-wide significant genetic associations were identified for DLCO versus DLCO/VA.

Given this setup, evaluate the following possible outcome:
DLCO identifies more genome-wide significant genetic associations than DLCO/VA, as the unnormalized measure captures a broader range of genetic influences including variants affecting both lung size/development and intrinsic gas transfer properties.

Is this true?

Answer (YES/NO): NO